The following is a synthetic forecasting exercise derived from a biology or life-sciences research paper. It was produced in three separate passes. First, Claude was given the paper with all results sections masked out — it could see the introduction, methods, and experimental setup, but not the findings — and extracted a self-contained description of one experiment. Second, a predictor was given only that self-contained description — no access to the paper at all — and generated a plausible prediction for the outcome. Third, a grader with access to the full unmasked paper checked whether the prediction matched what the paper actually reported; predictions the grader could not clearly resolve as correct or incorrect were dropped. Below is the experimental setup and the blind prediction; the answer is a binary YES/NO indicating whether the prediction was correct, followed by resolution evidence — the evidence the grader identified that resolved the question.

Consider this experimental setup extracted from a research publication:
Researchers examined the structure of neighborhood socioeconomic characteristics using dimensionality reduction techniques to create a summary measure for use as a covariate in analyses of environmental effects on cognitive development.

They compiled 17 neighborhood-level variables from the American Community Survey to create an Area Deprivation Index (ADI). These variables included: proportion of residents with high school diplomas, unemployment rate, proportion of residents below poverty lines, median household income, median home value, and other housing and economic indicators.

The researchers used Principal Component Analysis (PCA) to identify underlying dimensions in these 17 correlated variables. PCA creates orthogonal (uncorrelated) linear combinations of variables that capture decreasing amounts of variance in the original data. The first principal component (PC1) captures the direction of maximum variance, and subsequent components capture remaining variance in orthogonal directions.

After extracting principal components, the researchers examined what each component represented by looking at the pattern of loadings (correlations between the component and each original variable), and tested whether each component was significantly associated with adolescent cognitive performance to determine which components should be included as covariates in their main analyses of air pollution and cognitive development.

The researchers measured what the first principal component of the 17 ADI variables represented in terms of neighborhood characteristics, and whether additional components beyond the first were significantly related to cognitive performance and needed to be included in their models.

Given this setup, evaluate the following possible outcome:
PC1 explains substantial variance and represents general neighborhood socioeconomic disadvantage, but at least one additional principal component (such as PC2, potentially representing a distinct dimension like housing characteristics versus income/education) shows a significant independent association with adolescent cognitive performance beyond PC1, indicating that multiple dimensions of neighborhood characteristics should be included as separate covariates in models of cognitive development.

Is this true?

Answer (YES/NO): NO